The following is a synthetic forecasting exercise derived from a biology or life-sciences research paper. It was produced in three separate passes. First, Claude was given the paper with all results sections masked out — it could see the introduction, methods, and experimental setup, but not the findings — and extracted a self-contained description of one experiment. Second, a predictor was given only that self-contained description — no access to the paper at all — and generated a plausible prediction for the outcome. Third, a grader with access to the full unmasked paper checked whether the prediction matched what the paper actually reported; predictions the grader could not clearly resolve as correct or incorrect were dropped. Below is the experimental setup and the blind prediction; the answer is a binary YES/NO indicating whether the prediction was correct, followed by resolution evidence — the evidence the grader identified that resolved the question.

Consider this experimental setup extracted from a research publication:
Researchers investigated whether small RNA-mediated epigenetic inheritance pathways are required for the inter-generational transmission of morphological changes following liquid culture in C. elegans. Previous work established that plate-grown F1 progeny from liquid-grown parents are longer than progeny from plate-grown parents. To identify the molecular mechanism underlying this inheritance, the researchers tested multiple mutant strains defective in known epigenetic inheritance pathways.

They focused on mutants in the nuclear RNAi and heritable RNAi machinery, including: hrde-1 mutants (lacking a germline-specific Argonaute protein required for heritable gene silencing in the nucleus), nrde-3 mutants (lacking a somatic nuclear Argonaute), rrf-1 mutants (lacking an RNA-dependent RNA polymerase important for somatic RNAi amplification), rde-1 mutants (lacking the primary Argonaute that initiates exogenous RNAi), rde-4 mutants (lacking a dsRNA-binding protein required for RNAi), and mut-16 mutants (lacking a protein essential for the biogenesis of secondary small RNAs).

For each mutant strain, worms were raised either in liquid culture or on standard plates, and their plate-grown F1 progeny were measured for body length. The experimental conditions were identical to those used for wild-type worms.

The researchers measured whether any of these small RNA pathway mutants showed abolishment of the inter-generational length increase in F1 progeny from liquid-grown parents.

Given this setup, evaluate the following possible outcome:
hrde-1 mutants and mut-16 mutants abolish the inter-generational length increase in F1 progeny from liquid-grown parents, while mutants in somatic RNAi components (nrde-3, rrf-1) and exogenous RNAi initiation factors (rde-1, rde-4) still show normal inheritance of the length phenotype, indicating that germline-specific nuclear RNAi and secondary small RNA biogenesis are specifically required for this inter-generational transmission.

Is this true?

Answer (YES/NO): NO